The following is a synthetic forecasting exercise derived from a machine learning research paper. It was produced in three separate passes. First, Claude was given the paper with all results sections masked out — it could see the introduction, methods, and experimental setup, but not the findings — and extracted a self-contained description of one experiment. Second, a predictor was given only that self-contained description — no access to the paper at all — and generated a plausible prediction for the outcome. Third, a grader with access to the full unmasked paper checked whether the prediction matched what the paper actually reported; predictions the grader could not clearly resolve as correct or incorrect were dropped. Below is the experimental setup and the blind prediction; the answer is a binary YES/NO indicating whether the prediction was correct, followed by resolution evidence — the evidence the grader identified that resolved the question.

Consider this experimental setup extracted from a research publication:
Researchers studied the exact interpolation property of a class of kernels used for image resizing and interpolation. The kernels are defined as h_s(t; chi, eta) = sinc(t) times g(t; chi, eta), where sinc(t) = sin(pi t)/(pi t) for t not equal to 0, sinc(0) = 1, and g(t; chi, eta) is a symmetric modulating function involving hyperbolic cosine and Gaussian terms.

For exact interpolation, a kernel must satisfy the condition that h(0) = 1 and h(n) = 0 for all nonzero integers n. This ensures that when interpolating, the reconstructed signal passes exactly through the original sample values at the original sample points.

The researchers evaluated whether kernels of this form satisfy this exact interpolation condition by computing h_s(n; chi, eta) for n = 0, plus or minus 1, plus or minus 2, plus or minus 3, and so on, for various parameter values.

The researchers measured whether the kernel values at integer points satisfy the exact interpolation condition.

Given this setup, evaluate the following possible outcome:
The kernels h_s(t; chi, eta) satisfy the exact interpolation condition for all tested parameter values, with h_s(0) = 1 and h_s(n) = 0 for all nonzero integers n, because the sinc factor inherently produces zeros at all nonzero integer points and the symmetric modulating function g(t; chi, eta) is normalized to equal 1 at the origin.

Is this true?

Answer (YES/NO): YES